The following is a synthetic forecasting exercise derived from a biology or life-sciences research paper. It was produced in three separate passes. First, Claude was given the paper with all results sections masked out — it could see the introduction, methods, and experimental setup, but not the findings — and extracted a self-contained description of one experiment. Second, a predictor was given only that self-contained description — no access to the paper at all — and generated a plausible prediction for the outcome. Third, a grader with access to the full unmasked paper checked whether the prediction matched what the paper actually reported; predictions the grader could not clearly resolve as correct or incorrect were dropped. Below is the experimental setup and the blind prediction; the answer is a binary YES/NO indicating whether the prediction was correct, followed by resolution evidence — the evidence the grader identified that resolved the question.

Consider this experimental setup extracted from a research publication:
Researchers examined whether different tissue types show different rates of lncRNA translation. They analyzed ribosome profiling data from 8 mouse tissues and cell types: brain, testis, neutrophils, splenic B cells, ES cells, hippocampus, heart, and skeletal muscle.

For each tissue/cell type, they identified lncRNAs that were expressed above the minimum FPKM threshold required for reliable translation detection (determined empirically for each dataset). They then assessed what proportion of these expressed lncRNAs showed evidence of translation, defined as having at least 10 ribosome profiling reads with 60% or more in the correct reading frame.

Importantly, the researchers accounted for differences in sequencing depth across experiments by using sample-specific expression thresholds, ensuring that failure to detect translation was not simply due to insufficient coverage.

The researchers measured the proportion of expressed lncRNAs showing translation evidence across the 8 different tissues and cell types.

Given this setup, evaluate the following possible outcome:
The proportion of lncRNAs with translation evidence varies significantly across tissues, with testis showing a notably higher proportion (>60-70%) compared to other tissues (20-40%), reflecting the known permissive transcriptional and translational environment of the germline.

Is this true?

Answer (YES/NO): NO